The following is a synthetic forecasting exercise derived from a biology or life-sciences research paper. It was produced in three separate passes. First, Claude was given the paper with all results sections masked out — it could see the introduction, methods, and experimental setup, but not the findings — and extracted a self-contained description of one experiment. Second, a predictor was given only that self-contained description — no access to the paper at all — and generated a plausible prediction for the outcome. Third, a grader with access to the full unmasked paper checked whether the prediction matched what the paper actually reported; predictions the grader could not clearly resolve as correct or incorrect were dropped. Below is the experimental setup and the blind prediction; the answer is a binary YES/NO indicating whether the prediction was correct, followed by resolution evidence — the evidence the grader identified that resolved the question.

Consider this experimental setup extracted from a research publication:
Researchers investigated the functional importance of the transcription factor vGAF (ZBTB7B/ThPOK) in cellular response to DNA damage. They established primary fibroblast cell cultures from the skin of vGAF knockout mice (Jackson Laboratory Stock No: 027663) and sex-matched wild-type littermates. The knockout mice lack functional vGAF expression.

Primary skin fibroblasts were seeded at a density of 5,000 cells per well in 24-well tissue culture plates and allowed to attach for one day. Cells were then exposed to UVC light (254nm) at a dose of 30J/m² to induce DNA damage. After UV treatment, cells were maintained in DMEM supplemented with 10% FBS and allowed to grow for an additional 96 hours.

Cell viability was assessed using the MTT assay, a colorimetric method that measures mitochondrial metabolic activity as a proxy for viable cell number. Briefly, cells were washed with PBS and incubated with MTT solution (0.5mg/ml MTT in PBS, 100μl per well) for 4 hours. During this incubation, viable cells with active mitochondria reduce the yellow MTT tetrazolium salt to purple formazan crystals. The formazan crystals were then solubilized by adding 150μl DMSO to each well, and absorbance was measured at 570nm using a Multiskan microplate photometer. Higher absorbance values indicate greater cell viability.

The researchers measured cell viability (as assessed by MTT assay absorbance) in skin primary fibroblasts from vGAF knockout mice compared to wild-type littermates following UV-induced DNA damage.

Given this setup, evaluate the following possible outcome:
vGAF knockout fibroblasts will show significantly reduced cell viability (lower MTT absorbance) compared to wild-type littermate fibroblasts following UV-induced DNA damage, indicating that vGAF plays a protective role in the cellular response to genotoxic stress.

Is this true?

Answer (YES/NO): YES